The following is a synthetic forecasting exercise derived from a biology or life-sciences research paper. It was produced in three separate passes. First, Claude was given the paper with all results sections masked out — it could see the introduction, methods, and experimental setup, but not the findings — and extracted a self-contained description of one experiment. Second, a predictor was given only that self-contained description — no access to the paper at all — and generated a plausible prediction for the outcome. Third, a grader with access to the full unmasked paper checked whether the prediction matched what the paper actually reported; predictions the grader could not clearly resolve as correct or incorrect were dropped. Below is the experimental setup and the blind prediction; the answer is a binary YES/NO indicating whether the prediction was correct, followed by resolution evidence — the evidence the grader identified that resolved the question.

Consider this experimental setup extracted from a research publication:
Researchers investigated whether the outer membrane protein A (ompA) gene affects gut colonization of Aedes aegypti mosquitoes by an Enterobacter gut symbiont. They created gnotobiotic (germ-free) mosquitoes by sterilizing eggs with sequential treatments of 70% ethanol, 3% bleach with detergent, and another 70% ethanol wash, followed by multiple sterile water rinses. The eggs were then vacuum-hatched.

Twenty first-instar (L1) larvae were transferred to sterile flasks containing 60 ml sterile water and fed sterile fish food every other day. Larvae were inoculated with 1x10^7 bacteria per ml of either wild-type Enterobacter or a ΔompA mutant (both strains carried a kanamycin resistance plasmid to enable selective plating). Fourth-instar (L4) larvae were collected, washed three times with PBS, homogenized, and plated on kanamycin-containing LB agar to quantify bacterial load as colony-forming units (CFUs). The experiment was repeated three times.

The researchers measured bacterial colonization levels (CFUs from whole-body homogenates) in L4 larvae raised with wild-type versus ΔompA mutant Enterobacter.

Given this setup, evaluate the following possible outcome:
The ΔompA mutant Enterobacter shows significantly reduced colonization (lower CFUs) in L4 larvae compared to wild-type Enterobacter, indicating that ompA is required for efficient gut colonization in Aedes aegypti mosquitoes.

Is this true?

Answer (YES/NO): YES